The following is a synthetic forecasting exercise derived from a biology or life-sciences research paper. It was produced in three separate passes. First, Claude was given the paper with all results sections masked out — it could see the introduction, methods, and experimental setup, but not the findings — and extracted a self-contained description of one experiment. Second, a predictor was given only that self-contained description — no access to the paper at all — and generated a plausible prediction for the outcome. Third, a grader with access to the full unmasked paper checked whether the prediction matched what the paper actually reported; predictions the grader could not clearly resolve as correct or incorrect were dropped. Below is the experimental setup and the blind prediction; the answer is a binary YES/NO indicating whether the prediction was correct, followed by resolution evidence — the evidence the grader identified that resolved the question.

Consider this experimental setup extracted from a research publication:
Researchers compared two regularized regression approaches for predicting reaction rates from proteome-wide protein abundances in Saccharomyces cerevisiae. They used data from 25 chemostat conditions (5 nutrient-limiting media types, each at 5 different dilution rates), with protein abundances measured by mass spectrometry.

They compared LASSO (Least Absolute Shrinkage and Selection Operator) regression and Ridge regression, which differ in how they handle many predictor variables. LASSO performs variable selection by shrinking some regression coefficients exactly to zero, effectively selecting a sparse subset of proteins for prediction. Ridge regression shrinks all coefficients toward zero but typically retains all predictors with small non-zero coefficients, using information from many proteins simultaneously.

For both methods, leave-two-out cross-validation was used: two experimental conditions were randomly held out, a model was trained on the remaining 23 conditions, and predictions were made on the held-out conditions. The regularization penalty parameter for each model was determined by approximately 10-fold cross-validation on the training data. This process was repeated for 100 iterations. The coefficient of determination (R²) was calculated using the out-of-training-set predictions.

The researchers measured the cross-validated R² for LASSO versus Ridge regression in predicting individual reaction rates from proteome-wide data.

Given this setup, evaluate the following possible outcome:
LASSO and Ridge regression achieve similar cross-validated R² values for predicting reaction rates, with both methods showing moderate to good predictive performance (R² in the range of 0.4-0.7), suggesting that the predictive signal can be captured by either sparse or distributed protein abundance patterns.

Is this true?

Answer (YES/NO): NO